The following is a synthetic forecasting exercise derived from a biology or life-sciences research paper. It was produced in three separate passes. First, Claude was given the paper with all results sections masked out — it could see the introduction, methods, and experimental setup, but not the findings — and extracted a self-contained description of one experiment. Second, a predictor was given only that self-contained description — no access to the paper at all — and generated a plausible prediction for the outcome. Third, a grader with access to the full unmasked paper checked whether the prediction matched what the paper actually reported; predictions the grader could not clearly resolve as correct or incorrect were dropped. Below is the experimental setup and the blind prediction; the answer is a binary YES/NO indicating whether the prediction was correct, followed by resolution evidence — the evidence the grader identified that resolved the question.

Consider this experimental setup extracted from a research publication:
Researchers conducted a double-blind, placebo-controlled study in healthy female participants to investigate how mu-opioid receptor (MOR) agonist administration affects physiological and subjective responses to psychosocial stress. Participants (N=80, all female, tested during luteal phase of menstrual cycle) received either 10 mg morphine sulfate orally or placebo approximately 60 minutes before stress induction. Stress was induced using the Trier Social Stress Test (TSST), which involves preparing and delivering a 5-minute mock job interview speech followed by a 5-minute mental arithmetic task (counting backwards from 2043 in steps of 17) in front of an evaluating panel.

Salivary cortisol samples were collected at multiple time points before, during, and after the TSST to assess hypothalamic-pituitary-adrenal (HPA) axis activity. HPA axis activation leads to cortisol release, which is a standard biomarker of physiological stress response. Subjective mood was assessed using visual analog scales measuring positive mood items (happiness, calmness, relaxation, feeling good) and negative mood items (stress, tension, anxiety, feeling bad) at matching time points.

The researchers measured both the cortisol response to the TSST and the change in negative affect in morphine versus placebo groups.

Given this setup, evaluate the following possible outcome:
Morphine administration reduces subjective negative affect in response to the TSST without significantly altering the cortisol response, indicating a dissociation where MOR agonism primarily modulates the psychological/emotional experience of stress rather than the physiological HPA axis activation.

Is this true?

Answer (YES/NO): NO